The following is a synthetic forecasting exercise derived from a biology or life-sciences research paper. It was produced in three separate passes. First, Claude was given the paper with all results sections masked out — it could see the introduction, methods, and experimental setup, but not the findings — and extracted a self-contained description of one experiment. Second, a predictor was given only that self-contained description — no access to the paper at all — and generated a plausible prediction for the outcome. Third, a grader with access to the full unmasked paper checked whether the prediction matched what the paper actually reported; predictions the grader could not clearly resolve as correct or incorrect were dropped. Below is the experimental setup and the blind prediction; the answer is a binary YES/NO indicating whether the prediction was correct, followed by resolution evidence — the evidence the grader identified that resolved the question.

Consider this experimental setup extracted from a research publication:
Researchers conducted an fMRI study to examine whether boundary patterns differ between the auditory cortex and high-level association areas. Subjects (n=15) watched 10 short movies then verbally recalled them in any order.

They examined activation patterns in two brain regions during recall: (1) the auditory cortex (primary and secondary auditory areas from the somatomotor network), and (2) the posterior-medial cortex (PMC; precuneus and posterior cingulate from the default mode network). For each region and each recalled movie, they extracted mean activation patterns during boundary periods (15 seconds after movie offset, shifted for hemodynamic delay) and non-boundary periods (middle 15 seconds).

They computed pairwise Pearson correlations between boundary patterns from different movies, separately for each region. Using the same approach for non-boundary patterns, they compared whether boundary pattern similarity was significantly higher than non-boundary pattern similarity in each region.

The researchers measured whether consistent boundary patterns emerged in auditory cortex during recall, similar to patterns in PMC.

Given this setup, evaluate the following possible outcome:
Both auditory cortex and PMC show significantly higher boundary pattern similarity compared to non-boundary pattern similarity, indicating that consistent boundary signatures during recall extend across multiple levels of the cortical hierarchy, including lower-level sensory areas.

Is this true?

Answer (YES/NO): YES